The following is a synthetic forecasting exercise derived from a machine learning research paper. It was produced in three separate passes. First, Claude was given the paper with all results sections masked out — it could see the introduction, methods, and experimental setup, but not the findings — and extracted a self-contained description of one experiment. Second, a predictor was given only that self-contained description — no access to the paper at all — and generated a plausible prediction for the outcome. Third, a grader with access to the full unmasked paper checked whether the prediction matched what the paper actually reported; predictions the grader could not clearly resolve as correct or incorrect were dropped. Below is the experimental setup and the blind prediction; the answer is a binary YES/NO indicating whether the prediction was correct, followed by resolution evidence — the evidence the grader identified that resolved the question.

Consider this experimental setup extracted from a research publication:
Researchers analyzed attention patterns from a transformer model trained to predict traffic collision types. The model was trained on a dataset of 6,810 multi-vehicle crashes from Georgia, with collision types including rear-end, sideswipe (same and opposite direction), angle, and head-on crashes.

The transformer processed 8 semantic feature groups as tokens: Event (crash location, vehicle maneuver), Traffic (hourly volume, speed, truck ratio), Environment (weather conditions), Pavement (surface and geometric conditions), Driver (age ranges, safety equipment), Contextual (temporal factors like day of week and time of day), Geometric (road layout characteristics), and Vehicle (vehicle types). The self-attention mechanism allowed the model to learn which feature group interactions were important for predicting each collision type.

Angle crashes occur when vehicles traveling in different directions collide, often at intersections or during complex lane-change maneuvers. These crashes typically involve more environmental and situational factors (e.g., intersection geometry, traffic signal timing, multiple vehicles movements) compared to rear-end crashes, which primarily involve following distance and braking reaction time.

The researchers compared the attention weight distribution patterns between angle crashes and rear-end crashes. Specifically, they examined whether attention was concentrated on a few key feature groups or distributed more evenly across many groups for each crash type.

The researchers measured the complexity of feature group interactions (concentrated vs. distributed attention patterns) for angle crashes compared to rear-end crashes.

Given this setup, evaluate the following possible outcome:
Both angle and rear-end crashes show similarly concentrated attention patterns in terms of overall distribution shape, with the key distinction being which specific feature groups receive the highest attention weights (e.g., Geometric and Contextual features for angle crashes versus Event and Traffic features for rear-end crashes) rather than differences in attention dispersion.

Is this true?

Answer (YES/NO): NO